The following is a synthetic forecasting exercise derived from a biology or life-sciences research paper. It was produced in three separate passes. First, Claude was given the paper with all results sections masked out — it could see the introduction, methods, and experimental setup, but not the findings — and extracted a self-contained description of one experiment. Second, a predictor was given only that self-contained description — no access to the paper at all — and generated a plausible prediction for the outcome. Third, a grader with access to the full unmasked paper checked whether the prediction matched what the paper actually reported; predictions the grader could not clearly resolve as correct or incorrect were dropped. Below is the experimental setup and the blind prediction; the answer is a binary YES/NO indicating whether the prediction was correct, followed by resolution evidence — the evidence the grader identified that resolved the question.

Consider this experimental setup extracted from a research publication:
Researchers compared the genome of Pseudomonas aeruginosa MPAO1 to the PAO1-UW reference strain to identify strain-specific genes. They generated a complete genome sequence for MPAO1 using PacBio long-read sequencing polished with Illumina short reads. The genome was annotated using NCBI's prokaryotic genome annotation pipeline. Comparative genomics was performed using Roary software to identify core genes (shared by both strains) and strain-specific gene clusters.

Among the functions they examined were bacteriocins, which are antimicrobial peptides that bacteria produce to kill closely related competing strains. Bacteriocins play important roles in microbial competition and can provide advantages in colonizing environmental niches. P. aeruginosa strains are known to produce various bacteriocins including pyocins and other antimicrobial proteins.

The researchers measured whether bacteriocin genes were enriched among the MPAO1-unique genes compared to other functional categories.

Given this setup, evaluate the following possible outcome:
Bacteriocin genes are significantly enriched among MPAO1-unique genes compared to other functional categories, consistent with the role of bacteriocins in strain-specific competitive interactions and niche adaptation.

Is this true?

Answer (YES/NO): YES